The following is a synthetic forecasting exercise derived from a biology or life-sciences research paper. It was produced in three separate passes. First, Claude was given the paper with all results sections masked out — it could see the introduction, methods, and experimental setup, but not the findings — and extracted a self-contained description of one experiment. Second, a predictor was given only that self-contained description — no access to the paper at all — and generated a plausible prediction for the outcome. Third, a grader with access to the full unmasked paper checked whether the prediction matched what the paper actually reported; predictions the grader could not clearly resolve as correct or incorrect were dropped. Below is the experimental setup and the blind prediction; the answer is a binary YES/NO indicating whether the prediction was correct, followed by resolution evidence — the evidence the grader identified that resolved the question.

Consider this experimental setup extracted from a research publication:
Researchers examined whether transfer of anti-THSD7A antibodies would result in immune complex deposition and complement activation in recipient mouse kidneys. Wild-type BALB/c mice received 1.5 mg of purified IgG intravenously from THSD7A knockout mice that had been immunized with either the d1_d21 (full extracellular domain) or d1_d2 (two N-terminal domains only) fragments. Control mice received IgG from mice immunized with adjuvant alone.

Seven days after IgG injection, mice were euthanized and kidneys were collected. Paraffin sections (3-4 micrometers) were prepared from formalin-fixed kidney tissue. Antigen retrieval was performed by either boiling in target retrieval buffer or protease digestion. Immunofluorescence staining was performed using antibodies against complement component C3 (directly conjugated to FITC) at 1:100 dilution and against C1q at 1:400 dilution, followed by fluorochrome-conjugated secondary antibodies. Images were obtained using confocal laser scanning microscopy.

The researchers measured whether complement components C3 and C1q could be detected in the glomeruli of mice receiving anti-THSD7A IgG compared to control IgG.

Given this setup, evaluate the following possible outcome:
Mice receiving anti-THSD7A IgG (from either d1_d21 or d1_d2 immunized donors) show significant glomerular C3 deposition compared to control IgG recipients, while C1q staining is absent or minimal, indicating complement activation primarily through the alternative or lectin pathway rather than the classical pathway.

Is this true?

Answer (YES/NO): NO